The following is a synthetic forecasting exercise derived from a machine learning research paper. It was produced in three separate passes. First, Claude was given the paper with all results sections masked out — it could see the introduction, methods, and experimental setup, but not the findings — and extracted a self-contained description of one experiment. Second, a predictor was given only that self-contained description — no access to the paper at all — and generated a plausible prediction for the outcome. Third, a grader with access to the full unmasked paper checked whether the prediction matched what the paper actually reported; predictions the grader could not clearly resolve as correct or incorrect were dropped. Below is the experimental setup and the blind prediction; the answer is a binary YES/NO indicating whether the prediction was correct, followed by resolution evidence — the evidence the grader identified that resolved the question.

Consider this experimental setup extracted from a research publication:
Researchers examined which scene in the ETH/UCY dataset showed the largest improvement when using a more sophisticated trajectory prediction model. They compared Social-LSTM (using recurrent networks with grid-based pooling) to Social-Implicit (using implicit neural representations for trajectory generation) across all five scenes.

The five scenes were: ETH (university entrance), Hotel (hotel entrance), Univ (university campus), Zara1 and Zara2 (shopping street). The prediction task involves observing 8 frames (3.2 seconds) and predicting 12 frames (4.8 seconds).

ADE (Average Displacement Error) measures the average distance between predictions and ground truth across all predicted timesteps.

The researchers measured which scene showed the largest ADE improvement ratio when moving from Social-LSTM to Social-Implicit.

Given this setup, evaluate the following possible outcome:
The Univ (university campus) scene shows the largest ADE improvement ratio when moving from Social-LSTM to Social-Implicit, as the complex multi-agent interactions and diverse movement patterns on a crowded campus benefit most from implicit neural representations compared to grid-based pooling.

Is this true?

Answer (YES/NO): NO